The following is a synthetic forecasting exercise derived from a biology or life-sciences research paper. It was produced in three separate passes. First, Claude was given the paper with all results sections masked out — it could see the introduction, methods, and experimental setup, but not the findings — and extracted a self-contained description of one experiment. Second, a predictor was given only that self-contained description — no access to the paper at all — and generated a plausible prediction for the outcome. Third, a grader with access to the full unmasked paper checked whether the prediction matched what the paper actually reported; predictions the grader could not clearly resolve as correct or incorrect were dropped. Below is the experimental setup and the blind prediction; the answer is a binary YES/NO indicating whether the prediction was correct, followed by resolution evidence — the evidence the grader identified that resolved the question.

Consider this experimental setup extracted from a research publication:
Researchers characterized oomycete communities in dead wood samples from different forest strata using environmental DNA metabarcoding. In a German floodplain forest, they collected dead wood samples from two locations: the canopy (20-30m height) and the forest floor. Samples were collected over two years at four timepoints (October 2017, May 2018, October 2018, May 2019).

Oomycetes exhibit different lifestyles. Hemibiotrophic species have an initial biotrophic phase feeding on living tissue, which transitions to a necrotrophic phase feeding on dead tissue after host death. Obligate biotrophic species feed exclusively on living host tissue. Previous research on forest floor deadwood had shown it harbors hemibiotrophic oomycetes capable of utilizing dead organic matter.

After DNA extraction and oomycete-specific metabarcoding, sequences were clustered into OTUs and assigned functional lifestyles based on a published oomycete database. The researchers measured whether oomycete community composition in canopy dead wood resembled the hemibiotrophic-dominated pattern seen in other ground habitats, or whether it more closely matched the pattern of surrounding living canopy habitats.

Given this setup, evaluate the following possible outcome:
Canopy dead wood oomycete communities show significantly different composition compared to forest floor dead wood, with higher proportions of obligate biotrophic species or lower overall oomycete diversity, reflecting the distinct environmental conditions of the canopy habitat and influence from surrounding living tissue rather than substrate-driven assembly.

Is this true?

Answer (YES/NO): YES